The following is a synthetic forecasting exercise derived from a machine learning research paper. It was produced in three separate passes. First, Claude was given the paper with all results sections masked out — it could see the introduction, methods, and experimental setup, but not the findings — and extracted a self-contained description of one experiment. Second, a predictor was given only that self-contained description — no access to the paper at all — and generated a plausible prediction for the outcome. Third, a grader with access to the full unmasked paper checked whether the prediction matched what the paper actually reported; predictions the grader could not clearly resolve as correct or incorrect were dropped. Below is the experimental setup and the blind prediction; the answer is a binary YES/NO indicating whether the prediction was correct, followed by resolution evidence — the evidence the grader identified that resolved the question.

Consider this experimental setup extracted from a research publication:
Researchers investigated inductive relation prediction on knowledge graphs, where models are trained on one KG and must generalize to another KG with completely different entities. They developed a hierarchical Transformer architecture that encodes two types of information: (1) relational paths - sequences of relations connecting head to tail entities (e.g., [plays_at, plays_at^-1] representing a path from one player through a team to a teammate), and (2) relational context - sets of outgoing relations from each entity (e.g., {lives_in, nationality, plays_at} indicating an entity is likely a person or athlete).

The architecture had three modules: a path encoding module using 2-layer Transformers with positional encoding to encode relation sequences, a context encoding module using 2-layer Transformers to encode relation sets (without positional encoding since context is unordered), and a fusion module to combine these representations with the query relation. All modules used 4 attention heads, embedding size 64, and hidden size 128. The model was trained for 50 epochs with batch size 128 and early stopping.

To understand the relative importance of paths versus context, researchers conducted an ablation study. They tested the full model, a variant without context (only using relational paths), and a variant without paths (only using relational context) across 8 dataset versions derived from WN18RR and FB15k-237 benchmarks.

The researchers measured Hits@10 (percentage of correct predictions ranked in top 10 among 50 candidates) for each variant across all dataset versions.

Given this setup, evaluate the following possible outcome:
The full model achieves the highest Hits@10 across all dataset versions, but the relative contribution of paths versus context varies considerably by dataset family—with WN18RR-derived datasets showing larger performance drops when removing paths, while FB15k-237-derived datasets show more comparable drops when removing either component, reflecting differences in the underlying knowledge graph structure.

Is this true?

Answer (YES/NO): NO